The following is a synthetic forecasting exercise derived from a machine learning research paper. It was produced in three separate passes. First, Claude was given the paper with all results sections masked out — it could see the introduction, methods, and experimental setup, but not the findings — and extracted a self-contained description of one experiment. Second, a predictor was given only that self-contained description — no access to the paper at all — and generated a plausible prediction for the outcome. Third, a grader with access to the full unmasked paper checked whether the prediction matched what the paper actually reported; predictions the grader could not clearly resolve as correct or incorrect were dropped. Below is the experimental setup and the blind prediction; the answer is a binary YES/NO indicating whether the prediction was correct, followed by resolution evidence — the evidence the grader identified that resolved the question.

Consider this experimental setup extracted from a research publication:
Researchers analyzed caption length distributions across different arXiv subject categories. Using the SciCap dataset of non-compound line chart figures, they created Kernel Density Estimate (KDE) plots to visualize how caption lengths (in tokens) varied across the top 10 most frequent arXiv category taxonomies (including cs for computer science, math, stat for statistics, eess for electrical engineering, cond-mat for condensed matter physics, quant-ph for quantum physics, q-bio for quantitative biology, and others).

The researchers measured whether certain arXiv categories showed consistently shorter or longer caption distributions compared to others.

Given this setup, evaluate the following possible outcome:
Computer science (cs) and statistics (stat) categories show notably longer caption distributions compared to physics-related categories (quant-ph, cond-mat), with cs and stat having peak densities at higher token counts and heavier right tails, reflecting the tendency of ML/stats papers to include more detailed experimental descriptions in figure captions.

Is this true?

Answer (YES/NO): NO